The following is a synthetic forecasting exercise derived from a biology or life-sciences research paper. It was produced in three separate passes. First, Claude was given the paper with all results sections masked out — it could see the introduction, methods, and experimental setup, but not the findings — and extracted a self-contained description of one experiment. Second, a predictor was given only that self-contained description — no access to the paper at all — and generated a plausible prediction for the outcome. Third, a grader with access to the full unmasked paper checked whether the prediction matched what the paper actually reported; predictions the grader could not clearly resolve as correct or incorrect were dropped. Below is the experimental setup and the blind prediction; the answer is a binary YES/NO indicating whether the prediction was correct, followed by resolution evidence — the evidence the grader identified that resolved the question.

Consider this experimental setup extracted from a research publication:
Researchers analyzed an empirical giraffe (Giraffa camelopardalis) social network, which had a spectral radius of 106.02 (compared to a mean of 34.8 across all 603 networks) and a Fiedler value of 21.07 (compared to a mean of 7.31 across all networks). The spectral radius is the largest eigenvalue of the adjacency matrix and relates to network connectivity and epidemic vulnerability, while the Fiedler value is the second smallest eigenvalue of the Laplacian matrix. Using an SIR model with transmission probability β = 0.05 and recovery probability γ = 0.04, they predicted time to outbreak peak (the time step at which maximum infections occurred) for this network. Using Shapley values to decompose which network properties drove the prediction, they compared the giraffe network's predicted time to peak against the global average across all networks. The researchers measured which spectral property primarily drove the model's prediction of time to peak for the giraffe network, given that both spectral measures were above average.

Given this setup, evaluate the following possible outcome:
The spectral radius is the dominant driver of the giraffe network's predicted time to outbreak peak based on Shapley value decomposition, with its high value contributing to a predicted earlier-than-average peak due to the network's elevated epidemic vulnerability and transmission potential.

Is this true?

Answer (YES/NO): YES